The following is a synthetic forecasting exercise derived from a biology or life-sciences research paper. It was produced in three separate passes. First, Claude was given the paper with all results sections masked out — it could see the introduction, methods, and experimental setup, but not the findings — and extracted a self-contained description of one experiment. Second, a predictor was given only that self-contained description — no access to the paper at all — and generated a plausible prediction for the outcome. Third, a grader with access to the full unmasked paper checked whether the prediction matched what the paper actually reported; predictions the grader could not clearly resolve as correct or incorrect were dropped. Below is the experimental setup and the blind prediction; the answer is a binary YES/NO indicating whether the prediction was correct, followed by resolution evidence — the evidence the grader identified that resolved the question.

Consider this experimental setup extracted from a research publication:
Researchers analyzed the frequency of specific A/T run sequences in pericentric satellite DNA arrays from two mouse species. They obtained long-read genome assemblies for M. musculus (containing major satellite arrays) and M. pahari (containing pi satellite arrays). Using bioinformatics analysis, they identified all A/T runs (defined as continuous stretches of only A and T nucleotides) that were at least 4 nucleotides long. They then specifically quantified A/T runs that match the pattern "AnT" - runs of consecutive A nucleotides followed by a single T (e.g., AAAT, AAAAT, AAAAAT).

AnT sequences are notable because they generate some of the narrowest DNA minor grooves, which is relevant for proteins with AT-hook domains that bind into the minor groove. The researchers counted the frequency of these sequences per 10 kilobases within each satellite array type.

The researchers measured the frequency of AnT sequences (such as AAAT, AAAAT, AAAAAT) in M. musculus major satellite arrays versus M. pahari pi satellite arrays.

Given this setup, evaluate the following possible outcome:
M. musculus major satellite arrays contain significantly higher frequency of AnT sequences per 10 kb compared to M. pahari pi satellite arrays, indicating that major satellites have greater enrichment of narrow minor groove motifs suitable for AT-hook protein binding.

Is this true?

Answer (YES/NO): YES